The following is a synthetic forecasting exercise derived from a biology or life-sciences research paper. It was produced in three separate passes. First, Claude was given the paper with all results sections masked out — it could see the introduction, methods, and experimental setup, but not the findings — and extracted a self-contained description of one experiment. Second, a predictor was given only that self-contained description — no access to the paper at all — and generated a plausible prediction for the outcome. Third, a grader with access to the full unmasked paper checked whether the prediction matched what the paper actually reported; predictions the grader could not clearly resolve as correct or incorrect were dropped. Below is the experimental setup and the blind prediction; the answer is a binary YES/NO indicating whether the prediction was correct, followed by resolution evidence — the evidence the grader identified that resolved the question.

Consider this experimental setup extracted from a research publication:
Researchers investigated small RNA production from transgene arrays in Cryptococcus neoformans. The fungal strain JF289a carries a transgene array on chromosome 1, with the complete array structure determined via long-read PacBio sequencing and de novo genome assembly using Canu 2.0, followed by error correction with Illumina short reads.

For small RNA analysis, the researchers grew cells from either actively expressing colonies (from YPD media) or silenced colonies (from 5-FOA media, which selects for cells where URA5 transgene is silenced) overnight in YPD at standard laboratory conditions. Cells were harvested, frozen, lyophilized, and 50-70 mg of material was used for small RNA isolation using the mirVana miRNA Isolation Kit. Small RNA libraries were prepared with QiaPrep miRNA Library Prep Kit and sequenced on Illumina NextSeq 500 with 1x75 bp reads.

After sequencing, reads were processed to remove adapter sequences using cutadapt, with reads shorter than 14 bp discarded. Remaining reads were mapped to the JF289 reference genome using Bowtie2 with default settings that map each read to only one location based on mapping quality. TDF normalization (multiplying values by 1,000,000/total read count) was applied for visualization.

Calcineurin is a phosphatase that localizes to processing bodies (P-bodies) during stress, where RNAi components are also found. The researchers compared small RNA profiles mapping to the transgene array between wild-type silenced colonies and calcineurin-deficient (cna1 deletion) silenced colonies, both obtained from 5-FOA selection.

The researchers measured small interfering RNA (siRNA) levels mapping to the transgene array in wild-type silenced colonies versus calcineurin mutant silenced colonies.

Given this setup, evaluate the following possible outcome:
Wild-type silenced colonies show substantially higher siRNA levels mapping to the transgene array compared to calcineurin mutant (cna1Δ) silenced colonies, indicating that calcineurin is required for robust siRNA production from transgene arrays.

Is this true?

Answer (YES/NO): YES